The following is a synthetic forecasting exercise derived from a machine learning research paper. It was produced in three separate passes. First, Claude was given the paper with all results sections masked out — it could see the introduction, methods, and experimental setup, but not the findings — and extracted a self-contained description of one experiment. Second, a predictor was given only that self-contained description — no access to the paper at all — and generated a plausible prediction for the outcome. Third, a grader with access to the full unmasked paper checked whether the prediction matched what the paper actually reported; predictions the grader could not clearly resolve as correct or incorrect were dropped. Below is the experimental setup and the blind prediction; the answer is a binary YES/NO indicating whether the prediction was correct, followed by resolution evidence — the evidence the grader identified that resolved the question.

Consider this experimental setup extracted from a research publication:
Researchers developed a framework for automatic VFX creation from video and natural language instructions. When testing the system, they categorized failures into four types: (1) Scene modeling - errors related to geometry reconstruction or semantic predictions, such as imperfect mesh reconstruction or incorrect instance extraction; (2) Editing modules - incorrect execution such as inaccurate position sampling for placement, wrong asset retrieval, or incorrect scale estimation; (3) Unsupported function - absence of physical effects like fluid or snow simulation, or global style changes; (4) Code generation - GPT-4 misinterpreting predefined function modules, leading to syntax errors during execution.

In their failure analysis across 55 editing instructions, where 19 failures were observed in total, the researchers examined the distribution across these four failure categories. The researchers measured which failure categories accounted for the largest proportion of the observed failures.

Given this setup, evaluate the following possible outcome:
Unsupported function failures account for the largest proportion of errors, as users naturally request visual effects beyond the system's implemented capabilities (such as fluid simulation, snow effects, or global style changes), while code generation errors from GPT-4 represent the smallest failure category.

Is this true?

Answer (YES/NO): NO